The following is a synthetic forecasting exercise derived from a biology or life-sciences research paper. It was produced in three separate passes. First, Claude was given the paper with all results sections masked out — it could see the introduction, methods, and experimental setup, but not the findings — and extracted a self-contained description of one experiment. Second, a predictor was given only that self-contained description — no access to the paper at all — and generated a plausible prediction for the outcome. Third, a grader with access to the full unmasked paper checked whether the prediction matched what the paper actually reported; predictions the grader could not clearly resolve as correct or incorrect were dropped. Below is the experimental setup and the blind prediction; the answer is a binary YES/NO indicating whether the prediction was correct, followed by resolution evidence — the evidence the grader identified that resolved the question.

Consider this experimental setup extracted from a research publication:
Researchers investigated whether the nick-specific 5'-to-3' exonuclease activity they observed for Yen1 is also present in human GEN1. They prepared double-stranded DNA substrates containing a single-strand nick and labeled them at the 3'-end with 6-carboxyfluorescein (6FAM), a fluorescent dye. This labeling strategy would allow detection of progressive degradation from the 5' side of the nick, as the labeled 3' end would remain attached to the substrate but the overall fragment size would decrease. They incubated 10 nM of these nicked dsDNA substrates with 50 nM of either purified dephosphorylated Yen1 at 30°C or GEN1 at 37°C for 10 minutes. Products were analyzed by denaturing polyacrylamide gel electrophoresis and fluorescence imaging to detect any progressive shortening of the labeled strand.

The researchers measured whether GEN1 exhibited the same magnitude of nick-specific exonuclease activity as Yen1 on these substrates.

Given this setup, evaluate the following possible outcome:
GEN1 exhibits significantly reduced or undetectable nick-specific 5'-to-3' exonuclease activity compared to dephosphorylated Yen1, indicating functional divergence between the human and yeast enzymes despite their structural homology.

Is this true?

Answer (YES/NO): YES